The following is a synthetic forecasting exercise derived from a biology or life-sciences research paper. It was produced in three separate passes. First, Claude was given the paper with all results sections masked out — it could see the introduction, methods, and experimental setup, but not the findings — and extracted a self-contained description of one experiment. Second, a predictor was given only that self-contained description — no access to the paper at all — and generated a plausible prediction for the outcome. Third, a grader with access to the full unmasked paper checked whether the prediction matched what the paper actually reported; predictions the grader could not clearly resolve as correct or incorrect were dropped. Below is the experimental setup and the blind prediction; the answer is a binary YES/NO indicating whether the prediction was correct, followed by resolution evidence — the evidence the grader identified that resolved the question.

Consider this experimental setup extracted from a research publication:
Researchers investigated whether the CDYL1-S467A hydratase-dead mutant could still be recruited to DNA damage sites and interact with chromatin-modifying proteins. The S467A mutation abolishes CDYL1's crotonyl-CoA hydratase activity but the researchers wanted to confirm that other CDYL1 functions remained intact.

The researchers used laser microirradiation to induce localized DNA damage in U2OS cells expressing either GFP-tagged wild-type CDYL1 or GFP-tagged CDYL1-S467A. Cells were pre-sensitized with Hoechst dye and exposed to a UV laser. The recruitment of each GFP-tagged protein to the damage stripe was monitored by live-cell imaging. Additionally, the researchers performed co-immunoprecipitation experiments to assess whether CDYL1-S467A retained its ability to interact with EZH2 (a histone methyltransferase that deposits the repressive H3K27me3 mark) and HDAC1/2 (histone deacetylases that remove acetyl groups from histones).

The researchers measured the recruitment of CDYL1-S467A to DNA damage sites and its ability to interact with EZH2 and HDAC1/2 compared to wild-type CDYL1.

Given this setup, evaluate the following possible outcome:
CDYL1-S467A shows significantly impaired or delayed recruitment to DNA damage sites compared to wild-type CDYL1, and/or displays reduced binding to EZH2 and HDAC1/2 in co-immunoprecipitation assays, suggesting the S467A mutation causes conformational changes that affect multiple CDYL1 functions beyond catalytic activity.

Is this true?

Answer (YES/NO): NO